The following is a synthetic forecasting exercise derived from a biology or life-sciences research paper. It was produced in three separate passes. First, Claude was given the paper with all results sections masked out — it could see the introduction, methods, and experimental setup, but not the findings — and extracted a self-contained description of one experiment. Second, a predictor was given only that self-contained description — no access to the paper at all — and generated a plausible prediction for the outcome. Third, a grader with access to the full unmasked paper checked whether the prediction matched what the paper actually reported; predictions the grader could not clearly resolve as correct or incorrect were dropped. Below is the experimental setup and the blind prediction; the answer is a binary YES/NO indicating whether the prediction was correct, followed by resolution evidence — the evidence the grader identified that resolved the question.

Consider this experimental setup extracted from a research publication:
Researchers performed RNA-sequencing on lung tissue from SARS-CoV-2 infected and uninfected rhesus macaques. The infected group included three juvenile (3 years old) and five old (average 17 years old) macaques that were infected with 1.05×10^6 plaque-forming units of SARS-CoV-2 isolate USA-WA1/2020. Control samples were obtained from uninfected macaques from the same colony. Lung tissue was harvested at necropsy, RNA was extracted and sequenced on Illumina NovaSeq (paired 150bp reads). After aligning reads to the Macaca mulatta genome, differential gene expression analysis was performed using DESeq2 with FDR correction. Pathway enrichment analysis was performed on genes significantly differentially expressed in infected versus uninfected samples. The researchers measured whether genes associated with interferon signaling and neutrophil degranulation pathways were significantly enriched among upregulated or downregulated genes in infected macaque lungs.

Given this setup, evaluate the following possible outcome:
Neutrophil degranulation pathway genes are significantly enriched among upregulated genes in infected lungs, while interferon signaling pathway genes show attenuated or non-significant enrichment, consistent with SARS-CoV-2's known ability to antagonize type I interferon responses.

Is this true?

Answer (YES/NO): NO